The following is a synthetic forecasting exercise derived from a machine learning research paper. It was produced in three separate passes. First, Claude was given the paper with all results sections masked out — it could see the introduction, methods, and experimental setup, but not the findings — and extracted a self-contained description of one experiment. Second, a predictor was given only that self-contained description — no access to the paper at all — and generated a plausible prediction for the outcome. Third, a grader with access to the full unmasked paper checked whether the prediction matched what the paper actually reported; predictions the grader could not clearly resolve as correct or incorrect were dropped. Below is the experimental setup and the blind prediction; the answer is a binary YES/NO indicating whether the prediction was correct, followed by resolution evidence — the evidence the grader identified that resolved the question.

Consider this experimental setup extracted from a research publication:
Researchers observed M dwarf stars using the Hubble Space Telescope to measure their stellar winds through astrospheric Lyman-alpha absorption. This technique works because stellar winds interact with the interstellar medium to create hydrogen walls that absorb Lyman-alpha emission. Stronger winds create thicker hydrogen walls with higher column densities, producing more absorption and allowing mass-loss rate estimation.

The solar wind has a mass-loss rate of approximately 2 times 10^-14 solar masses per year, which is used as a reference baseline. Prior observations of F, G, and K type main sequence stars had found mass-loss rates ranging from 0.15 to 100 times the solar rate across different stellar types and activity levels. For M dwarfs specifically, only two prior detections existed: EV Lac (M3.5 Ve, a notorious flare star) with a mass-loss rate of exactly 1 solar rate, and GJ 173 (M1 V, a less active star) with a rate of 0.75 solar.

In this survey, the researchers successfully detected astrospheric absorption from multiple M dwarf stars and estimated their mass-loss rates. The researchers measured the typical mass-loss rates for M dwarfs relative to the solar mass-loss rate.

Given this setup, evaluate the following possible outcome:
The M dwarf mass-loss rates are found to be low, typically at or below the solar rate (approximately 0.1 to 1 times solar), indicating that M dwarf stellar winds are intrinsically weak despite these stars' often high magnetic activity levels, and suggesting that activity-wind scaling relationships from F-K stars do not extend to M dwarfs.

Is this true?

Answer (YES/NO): NO